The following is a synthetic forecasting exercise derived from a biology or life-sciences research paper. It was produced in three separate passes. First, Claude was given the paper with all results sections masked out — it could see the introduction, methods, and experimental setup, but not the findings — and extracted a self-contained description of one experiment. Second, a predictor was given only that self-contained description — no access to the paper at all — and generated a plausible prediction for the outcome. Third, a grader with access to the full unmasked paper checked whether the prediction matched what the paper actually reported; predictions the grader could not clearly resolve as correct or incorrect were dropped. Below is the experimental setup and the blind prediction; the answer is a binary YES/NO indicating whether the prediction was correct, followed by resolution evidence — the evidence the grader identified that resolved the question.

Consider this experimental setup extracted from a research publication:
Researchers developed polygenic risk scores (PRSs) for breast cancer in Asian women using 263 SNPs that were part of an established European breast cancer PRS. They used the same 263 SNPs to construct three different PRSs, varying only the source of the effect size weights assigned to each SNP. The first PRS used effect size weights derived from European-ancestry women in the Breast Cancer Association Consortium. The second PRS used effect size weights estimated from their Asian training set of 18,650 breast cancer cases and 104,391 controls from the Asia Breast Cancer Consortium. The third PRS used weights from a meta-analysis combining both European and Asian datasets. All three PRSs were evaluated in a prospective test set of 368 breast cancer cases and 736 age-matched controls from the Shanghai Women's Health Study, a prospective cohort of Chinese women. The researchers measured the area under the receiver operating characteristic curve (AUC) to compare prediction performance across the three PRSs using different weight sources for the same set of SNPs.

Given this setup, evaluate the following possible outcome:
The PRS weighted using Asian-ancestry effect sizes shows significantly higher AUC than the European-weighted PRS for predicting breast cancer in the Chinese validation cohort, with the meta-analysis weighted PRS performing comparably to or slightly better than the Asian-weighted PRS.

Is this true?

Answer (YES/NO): NO